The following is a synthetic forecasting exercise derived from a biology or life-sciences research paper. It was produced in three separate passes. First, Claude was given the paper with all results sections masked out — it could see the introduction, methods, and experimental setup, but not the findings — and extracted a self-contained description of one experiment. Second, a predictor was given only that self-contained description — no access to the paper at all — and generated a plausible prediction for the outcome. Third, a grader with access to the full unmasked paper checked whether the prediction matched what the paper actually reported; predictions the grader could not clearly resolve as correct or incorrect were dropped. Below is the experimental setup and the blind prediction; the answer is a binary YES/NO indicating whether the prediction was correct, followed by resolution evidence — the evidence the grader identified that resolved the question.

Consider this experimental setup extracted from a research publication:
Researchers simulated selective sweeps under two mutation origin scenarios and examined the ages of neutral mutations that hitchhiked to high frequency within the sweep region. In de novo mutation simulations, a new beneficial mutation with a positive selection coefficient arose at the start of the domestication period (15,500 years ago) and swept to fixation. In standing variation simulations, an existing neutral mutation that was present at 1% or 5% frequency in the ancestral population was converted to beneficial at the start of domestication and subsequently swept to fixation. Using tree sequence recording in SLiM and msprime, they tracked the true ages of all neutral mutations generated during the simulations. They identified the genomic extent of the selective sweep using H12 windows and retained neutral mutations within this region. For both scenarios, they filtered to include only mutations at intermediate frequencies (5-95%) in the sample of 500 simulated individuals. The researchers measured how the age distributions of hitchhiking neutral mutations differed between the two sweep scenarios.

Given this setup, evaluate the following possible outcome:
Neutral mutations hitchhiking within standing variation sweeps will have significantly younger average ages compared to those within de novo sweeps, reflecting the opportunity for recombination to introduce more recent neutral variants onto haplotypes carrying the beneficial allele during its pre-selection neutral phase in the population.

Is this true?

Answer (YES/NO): NO